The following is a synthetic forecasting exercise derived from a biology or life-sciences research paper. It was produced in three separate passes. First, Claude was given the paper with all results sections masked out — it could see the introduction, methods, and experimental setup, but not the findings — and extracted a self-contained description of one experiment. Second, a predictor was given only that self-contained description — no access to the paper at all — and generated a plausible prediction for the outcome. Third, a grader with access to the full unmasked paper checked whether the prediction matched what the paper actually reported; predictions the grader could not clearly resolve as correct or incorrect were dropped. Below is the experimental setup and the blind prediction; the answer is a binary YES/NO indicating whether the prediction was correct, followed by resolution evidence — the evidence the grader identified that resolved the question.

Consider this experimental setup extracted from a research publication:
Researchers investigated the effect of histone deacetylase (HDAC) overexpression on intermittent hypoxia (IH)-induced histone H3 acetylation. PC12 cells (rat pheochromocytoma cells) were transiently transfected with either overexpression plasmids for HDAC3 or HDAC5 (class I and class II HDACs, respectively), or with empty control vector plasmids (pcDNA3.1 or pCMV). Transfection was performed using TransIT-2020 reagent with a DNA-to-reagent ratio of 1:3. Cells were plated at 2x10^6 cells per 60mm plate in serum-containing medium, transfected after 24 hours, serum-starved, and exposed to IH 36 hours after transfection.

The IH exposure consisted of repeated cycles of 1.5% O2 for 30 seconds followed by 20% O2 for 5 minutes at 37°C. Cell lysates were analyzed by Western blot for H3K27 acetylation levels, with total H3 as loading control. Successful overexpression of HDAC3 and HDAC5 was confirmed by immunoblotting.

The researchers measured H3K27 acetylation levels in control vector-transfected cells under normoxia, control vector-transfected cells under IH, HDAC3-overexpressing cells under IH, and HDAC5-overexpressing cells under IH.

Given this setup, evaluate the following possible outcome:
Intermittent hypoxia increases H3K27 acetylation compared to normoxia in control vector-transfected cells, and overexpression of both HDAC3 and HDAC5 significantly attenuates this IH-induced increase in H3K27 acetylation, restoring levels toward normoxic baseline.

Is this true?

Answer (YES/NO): NO